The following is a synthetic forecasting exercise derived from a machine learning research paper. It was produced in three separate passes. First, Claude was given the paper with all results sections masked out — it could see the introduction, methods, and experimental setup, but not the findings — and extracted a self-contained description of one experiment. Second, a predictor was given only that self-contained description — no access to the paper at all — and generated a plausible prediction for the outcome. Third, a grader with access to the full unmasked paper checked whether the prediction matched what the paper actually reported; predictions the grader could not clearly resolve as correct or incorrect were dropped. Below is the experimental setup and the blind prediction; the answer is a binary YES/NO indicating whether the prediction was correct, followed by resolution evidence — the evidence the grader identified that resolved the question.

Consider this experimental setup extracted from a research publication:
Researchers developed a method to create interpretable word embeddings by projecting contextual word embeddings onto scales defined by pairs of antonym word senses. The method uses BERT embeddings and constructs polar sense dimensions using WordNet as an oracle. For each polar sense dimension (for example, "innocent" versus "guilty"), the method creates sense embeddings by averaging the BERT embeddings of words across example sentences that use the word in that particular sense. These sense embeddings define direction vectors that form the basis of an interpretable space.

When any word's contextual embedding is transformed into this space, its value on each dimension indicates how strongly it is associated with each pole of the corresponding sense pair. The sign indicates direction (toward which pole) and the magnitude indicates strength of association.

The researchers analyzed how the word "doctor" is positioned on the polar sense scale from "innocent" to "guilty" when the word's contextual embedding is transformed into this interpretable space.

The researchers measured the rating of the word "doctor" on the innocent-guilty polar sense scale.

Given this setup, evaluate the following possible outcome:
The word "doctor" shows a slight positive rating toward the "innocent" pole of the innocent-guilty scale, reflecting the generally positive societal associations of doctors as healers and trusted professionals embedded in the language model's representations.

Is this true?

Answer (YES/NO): NO